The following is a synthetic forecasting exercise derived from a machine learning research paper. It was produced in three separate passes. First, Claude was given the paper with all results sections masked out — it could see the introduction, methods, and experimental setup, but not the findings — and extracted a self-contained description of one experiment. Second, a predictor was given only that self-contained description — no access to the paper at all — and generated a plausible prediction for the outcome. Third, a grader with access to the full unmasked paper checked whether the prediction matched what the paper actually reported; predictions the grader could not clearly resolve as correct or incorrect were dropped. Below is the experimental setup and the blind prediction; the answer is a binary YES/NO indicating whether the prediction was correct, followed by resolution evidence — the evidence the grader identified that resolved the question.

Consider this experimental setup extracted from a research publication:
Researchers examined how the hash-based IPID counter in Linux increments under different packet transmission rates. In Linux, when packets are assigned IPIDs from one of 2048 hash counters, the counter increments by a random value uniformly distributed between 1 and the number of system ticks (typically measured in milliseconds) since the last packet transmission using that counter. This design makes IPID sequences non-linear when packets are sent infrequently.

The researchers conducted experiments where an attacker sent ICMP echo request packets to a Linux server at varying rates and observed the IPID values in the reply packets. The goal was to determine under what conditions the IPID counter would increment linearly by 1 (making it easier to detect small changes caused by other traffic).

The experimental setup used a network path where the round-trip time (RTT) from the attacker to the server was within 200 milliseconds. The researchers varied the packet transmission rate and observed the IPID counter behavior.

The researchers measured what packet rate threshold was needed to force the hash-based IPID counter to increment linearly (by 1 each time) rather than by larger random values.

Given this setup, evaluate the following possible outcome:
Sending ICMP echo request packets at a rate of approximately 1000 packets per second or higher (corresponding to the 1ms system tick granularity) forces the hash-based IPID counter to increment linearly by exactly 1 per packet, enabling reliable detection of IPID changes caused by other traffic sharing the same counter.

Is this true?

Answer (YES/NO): NO